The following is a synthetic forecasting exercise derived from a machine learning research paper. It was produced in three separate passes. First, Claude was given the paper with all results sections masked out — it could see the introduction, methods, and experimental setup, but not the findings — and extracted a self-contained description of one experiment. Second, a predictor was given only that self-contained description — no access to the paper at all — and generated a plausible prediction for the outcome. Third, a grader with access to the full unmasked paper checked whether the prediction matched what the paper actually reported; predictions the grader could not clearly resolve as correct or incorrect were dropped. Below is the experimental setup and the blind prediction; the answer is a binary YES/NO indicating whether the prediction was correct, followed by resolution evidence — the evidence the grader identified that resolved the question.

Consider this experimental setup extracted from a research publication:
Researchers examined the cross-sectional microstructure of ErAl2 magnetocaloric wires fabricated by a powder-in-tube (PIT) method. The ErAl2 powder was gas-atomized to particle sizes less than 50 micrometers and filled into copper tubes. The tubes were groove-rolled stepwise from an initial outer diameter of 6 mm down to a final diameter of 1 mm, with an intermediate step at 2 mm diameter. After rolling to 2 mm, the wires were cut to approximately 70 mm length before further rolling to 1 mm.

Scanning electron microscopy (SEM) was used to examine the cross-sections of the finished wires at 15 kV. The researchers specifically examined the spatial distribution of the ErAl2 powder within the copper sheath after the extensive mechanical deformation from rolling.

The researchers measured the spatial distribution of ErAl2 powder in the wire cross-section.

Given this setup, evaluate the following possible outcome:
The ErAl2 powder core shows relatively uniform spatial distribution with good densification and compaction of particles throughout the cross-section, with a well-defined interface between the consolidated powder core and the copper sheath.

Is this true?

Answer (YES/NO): NO